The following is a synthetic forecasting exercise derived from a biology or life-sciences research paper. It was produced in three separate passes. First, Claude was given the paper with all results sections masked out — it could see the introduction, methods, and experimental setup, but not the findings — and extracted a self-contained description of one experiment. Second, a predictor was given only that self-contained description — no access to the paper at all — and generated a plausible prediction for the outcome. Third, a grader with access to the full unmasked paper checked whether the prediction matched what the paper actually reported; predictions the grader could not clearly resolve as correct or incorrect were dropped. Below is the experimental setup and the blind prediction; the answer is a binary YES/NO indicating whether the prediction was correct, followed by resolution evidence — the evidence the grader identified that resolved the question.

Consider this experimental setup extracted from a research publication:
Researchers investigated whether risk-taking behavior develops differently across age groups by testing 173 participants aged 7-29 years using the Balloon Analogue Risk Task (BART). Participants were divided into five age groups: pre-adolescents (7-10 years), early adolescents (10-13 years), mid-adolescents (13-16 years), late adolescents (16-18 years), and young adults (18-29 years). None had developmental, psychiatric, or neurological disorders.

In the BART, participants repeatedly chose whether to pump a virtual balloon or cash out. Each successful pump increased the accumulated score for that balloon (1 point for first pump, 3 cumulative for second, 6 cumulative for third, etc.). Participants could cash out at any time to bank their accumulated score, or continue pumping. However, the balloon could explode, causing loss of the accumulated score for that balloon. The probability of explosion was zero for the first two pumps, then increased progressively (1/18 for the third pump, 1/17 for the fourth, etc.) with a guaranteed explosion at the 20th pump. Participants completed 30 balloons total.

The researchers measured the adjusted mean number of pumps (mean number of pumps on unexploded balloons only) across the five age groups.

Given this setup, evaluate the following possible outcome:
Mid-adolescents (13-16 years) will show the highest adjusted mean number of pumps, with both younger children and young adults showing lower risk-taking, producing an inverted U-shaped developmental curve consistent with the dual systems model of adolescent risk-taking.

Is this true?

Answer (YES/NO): NO